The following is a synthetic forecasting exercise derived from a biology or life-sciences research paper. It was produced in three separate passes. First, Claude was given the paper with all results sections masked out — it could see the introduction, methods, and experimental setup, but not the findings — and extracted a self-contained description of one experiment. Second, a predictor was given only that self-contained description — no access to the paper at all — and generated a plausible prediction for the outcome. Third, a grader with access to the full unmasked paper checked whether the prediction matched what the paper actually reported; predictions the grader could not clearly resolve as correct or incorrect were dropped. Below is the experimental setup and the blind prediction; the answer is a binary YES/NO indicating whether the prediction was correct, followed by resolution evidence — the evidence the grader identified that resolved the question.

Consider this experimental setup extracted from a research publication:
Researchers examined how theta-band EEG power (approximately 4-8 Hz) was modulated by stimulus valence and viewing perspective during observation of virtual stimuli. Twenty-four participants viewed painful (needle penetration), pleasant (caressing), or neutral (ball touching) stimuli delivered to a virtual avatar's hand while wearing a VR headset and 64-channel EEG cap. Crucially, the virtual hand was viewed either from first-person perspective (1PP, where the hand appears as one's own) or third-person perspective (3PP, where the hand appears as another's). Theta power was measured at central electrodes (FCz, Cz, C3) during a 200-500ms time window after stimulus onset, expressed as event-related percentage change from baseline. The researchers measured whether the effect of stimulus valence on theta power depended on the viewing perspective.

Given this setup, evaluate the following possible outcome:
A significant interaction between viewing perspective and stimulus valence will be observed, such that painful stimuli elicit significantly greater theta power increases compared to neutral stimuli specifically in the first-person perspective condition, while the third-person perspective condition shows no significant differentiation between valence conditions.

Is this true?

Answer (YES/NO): NO